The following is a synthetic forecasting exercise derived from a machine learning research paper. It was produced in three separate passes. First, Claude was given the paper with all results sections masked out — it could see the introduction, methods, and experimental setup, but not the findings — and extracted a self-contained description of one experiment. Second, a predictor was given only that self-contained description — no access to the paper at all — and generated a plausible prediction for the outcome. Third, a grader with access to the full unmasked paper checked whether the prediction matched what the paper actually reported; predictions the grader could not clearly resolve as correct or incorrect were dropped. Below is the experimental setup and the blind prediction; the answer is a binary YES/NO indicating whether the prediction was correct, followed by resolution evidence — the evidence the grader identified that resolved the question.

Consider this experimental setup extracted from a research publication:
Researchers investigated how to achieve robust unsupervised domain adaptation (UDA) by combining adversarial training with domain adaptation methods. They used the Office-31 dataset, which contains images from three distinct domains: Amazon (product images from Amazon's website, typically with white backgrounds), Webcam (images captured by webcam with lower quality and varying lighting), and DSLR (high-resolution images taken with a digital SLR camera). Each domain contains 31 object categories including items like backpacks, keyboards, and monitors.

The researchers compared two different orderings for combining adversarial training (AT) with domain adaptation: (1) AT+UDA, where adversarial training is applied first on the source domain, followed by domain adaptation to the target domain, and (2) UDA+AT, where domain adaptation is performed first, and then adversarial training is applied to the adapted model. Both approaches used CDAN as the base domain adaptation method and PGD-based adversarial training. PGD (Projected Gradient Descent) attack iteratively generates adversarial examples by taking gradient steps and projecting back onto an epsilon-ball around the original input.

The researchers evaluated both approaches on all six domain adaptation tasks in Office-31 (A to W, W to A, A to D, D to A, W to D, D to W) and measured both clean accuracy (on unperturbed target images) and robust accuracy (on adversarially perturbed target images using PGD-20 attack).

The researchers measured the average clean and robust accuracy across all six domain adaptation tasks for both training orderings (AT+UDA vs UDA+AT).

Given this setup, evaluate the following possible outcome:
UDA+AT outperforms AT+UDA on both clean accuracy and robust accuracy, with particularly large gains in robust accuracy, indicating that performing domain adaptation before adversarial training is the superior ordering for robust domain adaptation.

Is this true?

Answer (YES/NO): YES